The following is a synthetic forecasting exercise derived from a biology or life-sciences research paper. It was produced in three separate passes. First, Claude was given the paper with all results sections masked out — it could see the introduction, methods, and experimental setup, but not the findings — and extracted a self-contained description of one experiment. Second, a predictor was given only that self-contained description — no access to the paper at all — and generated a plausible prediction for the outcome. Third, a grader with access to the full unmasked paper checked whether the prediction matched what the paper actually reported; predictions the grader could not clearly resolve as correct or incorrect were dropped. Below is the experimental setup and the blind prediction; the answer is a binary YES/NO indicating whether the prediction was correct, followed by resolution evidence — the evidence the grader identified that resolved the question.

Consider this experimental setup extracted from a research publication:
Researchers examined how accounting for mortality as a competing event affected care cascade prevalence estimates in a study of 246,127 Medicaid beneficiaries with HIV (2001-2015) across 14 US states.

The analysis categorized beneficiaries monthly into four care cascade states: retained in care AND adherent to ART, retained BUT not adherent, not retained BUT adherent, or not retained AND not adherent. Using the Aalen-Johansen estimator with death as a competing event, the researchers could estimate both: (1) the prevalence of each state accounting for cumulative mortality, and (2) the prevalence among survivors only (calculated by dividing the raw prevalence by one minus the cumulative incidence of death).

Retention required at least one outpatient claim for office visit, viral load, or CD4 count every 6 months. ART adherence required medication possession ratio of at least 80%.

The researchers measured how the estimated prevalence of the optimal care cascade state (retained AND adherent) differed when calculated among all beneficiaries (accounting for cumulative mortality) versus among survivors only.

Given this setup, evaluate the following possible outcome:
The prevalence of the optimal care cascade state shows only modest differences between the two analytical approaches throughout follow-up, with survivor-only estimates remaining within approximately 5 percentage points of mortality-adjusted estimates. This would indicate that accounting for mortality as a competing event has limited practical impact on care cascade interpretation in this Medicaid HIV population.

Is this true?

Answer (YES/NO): NO